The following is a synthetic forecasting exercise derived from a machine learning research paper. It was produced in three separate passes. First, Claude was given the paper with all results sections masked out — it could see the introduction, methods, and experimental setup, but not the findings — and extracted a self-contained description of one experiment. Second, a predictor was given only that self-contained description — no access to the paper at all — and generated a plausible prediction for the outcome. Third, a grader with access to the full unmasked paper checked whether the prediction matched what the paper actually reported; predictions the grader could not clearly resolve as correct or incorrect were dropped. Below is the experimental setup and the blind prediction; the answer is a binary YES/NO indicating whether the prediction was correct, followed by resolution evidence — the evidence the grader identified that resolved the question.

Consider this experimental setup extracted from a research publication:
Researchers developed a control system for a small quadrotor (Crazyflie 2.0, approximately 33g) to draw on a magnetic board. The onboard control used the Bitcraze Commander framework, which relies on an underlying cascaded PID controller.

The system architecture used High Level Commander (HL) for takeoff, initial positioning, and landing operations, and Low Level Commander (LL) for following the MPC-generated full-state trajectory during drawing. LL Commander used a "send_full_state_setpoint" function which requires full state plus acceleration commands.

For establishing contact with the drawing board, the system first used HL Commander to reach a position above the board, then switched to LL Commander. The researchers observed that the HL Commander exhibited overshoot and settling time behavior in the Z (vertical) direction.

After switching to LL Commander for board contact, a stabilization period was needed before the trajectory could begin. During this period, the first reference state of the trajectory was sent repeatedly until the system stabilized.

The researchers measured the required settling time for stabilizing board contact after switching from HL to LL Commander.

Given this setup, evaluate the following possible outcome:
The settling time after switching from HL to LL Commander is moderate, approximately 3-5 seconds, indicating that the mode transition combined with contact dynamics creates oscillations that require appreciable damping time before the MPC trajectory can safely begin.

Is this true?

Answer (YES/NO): NO